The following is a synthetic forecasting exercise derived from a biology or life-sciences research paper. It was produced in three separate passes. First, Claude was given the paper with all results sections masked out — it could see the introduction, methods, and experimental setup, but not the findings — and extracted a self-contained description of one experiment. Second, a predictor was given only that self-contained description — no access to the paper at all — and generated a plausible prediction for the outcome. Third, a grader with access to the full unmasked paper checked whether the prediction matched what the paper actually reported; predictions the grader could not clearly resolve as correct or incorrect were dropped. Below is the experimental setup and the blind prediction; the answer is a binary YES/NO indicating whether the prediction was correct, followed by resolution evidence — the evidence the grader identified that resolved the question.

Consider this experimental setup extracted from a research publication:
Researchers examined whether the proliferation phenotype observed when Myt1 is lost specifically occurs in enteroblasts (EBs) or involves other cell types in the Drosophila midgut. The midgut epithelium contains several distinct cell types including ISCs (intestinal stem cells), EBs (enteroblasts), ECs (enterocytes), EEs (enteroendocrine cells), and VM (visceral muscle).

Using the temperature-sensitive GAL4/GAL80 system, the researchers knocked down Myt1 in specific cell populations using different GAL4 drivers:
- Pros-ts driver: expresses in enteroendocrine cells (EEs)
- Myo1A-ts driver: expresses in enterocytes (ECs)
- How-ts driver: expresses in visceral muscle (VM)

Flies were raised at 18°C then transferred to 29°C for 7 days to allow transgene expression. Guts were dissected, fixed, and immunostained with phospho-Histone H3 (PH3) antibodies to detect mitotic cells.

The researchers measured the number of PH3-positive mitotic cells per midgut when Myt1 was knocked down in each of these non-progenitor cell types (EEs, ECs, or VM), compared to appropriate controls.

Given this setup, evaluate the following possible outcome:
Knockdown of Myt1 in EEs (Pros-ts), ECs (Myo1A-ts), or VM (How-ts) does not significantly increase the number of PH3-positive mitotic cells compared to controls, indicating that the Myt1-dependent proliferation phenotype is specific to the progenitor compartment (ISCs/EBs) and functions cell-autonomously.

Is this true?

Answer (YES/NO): YES